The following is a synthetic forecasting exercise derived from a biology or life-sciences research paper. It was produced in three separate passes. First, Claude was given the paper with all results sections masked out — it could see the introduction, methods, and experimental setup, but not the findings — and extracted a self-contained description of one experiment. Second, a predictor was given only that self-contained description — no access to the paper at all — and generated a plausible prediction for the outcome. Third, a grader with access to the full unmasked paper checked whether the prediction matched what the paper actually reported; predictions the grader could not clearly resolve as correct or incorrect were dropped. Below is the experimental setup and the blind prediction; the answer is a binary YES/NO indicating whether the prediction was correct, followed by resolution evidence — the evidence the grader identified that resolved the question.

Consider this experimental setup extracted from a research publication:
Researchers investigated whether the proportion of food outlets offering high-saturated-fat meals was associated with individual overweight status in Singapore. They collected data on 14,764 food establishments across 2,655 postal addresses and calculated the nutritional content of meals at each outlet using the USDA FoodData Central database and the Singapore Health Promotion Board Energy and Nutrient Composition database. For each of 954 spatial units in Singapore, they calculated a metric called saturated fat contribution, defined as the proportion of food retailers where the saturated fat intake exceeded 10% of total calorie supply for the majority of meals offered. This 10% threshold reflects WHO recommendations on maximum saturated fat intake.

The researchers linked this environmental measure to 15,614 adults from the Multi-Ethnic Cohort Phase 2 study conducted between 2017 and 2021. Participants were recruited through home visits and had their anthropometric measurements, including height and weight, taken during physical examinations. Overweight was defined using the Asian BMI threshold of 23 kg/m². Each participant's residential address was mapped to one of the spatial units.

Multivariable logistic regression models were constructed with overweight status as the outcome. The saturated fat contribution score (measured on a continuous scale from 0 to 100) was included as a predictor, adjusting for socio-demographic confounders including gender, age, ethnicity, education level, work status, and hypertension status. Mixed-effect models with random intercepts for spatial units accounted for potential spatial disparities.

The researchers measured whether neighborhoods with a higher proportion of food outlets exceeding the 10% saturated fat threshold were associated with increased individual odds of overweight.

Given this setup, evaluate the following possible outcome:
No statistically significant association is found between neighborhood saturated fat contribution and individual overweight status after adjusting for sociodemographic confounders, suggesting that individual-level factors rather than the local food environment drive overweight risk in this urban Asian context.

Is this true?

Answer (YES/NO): NO